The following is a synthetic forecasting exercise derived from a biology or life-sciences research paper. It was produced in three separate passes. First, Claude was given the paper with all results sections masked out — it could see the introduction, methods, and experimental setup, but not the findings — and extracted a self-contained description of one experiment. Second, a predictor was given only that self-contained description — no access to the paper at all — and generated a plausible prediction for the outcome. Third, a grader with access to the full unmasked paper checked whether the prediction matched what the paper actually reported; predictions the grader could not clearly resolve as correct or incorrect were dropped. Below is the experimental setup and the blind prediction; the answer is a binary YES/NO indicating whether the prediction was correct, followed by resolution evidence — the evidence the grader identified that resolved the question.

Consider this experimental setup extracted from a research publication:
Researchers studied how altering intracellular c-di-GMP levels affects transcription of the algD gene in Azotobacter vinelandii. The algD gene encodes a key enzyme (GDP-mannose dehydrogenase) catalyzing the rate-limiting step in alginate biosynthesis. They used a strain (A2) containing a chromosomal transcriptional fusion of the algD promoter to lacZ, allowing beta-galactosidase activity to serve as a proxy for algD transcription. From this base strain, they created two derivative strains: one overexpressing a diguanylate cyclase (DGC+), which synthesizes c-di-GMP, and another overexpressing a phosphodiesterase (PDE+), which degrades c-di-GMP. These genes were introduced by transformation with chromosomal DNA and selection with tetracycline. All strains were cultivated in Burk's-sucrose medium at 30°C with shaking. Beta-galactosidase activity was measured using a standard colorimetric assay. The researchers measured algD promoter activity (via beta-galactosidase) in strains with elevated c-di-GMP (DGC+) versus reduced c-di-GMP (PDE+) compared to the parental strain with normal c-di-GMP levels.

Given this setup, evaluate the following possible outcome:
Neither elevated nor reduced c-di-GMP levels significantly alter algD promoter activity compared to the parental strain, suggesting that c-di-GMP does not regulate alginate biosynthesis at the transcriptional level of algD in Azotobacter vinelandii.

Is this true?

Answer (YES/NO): NO